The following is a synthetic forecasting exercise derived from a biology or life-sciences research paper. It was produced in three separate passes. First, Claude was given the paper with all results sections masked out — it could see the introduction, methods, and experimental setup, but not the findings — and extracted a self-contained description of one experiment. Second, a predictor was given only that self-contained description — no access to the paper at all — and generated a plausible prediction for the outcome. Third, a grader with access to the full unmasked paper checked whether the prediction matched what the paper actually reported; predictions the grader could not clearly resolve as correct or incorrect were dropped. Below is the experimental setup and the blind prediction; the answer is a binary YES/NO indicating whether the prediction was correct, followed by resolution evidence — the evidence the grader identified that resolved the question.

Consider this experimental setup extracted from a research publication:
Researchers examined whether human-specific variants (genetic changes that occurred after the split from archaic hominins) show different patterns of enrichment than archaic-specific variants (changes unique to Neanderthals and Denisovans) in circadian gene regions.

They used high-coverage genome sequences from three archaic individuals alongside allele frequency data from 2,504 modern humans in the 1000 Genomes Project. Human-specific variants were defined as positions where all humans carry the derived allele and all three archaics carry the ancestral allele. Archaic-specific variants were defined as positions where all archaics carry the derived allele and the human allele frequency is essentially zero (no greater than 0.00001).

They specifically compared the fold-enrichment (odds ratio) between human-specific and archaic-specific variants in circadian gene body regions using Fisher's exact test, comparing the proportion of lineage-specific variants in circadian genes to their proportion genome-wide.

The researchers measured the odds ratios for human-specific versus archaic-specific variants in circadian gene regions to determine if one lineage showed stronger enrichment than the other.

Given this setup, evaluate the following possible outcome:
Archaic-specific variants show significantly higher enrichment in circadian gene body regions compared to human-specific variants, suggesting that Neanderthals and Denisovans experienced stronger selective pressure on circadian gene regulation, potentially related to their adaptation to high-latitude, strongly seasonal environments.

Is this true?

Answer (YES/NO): NO